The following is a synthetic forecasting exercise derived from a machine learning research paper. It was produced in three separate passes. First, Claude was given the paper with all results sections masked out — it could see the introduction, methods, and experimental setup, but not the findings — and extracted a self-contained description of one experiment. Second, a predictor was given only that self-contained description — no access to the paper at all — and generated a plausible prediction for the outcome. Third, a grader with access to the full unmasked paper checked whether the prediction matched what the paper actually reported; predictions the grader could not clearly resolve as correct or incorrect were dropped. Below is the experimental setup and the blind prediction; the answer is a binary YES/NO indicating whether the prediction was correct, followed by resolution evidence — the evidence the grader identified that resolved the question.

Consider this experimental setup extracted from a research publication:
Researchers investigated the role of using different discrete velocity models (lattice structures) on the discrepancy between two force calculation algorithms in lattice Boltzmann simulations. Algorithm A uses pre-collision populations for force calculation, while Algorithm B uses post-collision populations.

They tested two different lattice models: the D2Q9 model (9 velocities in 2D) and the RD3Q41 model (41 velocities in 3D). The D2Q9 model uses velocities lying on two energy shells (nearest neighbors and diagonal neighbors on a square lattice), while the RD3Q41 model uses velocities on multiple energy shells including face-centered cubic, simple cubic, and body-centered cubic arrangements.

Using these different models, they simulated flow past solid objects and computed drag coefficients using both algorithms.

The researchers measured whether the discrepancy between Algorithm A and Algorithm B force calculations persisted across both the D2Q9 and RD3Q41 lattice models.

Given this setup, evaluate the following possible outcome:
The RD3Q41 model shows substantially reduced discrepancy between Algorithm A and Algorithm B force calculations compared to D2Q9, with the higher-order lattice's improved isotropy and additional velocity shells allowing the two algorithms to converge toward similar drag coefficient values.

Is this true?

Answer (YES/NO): NO